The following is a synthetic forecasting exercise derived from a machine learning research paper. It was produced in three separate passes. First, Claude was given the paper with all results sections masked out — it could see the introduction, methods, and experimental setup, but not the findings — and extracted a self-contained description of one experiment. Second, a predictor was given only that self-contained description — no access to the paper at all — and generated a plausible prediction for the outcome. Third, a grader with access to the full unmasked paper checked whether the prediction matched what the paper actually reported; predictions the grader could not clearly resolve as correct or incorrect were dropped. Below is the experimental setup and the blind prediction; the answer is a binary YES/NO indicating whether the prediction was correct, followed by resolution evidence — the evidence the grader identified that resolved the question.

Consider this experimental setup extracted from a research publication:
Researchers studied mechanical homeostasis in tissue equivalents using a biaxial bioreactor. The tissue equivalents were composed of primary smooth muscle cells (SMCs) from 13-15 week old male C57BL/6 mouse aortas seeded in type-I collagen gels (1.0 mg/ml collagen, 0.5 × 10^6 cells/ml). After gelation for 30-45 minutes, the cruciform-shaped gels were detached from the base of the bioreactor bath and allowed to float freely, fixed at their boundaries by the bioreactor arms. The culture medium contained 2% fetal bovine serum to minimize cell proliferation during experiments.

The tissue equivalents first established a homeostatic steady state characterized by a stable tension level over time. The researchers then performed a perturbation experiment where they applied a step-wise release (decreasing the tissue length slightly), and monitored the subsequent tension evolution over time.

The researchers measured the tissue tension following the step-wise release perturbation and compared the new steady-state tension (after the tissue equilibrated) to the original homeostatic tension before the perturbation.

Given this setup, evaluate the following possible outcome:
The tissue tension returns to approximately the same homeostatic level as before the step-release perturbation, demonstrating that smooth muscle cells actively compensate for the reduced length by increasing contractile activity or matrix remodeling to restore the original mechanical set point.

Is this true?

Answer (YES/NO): NO